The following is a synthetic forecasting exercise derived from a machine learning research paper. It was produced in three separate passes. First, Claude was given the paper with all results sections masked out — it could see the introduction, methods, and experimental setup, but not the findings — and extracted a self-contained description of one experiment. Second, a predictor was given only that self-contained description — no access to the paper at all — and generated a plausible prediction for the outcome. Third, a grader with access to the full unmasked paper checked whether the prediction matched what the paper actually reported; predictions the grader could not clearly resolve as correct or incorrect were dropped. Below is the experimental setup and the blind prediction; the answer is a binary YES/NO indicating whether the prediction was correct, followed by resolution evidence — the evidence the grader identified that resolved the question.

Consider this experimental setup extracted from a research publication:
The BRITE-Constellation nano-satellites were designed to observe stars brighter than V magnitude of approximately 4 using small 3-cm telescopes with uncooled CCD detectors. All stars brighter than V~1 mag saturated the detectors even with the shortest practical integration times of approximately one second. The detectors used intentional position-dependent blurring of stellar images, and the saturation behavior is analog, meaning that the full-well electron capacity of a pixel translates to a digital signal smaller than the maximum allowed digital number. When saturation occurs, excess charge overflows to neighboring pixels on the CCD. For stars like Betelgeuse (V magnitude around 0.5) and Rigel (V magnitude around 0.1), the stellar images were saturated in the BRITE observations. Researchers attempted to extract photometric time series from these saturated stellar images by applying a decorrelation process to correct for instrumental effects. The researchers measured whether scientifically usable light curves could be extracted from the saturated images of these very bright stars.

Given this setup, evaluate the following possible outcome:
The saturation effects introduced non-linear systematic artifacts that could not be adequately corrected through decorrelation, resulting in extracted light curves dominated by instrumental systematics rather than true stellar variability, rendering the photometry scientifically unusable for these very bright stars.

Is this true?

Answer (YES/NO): NO